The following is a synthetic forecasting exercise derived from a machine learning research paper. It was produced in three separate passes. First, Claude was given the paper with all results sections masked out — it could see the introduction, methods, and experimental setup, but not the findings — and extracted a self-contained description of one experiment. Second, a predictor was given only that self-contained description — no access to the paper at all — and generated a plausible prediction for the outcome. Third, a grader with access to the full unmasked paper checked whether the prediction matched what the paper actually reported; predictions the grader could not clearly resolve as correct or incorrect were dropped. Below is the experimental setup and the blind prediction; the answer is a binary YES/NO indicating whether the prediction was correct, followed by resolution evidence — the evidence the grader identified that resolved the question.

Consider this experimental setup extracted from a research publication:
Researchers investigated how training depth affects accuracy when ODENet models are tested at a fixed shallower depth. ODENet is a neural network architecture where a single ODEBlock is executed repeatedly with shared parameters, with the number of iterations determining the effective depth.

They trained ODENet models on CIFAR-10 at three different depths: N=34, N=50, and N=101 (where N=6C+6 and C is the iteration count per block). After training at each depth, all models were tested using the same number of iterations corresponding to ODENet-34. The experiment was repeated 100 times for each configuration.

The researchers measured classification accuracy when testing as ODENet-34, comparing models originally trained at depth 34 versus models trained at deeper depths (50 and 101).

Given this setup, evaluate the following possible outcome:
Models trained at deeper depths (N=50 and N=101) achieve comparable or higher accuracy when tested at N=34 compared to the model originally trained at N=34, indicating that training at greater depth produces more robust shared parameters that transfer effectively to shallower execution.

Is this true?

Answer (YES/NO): YES